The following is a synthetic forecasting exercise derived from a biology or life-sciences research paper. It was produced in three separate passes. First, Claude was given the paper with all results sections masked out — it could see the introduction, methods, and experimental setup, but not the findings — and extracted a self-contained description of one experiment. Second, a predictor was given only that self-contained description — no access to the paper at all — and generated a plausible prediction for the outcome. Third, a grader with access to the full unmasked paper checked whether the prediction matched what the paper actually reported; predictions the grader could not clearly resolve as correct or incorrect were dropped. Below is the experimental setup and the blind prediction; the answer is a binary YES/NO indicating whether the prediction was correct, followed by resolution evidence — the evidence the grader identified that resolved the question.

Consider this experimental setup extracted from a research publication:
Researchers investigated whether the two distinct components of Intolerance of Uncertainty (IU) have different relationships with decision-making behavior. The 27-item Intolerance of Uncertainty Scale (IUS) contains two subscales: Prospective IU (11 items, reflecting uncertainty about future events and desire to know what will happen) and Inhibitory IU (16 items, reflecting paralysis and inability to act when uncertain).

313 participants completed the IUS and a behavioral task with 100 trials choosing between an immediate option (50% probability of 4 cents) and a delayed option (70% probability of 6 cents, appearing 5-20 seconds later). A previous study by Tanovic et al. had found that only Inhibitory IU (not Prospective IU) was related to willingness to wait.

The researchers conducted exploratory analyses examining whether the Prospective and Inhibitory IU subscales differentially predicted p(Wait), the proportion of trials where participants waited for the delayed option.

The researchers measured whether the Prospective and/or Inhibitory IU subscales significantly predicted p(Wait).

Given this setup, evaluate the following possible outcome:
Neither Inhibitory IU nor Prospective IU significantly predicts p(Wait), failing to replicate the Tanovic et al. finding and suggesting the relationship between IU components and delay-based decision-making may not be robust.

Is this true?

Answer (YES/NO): YES